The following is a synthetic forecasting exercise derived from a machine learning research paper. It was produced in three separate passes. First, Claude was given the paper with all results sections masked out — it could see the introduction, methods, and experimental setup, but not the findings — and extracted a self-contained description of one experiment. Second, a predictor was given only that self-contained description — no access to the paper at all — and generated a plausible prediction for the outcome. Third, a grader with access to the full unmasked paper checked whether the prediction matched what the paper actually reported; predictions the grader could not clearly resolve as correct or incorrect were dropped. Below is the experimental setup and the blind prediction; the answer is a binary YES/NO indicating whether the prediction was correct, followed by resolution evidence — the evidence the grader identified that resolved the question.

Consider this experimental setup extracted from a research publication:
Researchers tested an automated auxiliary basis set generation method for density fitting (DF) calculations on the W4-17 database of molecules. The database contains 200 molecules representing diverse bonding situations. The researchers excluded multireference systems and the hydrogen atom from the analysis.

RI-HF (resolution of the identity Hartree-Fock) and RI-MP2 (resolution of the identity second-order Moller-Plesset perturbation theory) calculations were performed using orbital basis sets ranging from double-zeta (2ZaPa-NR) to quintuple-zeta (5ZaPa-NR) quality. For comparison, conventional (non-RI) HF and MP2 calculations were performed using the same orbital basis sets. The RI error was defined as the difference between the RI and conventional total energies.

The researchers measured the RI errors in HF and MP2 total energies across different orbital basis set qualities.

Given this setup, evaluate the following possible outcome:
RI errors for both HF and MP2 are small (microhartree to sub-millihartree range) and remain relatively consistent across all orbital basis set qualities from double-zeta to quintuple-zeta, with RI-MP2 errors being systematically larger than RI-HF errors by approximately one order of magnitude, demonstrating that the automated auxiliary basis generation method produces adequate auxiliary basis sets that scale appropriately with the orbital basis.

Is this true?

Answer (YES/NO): NO